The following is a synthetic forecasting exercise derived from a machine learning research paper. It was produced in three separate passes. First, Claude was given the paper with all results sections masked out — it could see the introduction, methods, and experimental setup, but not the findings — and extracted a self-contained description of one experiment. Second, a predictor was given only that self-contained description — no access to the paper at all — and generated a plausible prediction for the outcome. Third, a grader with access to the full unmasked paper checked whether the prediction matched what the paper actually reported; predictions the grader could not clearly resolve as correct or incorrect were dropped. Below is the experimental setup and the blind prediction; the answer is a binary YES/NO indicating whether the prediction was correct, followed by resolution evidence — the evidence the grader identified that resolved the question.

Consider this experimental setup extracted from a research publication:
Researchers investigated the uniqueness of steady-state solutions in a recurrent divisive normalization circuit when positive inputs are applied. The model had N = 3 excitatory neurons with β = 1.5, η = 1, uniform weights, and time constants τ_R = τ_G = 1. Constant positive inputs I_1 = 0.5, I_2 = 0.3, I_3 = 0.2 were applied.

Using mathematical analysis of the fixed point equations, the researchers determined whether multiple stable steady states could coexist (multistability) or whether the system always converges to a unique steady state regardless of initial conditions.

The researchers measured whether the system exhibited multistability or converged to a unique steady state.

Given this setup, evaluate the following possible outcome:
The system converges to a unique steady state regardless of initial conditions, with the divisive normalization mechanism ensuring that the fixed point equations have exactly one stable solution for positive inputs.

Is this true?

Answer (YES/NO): YES